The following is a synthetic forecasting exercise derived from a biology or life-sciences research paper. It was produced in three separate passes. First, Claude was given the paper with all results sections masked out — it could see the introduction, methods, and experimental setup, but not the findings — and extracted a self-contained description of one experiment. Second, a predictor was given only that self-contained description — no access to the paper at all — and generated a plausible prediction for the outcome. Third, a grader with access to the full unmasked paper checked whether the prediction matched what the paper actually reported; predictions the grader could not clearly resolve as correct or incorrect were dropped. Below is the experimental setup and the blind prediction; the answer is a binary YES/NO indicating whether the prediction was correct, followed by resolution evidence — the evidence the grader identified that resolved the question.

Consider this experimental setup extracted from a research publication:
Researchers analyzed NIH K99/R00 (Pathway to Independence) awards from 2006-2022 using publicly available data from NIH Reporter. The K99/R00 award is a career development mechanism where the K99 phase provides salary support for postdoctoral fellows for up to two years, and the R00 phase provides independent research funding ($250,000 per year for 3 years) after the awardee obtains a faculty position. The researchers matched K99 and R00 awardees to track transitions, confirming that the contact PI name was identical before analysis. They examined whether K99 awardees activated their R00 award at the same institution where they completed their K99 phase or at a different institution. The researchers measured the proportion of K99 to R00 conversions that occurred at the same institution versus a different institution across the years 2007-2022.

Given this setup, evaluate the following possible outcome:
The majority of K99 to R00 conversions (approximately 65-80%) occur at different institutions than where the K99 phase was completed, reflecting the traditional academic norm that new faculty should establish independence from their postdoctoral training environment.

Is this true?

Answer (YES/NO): YES